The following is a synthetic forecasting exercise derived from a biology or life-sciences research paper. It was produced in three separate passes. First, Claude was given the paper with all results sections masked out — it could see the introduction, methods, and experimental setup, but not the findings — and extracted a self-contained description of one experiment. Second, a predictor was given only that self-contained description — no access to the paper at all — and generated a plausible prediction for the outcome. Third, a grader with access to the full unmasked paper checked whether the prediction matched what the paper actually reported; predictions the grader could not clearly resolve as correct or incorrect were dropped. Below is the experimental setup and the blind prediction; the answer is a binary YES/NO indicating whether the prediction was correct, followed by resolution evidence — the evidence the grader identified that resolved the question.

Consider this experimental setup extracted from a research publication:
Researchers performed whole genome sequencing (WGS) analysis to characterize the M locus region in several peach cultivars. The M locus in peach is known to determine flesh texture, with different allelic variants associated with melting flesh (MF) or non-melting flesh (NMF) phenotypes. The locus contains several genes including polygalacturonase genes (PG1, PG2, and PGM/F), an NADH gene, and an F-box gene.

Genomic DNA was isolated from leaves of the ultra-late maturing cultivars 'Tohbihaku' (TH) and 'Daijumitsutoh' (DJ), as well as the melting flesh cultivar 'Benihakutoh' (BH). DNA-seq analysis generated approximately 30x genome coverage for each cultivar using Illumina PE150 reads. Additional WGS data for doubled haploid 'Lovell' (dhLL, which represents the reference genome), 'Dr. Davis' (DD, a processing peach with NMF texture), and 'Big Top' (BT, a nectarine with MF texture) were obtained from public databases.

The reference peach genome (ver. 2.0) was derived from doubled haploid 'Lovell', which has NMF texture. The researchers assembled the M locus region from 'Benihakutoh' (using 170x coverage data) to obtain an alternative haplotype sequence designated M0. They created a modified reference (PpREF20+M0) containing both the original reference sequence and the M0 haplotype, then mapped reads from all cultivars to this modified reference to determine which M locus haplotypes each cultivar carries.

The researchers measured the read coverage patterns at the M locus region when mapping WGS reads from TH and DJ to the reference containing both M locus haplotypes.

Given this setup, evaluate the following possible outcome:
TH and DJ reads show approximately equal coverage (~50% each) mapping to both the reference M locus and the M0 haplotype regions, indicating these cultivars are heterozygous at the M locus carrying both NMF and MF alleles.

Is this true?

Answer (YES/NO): NO